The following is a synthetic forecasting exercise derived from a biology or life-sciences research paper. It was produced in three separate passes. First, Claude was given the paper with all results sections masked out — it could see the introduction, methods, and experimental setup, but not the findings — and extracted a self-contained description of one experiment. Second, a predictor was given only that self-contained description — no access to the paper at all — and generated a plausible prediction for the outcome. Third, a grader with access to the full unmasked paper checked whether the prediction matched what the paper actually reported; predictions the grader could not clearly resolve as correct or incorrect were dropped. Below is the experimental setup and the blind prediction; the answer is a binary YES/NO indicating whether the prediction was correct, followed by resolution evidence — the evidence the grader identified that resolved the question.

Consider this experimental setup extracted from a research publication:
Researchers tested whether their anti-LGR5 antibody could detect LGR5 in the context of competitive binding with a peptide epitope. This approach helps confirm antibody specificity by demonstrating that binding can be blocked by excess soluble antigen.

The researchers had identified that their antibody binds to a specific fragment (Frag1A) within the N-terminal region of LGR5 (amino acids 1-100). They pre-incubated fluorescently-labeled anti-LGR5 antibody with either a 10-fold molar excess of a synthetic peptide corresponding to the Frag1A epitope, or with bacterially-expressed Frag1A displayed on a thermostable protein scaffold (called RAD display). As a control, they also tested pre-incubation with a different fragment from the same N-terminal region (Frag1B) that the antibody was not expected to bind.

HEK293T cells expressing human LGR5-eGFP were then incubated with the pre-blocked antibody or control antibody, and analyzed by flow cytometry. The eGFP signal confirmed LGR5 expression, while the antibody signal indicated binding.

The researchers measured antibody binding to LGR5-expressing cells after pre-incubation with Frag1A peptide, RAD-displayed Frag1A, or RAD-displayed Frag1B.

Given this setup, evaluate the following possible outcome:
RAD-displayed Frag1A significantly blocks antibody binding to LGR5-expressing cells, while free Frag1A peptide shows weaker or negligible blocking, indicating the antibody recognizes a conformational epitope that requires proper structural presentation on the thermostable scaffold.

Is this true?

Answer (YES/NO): NO